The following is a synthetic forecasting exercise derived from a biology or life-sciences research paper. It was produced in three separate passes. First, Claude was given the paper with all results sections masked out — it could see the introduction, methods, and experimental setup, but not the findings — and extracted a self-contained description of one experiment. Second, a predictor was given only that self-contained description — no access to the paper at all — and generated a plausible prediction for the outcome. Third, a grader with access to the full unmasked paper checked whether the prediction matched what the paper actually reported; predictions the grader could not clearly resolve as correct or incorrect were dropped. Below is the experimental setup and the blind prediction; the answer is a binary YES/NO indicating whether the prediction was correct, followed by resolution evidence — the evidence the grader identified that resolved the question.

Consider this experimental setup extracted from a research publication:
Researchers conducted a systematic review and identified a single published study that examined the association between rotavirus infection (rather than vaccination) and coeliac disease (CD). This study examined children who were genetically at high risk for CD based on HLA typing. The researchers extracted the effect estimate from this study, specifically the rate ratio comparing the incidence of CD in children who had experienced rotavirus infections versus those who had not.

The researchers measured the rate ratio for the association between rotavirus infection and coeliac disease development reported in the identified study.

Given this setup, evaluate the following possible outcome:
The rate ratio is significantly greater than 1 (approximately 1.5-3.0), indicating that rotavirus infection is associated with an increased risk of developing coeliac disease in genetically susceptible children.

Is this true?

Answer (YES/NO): YES